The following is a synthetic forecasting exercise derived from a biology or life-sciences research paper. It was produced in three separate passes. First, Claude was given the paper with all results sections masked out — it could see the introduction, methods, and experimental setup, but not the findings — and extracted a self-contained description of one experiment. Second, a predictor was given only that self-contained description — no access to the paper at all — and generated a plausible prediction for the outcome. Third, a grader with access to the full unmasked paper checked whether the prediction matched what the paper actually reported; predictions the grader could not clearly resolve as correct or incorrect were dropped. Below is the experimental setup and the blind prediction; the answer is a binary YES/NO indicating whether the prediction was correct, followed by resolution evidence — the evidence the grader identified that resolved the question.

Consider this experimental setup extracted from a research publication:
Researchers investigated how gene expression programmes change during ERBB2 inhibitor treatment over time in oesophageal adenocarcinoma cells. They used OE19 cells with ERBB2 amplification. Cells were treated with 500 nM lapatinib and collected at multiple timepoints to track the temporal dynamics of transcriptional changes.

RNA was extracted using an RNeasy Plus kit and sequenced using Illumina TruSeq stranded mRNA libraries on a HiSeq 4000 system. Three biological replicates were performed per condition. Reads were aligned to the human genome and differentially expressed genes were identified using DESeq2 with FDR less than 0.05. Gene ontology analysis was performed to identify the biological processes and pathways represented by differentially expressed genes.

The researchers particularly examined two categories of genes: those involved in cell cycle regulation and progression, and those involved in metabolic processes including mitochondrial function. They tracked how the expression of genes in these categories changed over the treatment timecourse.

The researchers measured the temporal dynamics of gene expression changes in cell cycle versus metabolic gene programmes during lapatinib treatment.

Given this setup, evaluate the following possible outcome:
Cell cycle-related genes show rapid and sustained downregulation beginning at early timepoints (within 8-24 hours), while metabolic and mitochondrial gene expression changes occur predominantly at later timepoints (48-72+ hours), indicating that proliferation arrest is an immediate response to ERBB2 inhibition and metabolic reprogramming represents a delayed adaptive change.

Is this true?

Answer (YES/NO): NO